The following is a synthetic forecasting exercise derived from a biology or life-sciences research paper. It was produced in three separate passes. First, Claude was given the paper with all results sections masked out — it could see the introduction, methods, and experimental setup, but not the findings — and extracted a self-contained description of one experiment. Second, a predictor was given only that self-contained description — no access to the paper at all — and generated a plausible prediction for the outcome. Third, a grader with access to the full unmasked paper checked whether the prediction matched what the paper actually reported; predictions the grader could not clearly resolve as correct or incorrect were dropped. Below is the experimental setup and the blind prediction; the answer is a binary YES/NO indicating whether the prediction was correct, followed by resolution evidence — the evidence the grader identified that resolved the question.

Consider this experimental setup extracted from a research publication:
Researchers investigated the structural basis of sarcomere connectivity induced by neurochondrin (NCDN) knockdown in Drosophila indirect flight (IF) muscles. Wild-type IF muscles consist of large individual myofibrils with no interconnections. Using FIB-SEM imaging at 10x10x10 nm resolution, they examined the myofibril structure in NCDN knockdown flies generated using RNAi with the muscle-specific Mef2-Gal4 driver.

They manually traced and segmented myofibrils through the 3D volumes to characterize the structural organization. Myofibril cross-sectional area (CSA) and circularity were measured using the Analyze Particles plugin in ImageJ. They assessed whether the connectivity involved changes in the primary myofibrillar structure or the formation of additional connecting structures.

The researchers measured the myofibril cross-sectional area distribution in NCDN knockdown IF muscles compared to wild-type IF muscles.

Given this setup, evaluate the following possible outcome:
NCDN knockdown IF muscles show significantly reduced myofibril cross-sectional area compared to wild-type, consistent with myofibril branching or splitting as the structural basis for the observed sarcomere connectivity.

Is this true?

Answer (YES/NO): NO